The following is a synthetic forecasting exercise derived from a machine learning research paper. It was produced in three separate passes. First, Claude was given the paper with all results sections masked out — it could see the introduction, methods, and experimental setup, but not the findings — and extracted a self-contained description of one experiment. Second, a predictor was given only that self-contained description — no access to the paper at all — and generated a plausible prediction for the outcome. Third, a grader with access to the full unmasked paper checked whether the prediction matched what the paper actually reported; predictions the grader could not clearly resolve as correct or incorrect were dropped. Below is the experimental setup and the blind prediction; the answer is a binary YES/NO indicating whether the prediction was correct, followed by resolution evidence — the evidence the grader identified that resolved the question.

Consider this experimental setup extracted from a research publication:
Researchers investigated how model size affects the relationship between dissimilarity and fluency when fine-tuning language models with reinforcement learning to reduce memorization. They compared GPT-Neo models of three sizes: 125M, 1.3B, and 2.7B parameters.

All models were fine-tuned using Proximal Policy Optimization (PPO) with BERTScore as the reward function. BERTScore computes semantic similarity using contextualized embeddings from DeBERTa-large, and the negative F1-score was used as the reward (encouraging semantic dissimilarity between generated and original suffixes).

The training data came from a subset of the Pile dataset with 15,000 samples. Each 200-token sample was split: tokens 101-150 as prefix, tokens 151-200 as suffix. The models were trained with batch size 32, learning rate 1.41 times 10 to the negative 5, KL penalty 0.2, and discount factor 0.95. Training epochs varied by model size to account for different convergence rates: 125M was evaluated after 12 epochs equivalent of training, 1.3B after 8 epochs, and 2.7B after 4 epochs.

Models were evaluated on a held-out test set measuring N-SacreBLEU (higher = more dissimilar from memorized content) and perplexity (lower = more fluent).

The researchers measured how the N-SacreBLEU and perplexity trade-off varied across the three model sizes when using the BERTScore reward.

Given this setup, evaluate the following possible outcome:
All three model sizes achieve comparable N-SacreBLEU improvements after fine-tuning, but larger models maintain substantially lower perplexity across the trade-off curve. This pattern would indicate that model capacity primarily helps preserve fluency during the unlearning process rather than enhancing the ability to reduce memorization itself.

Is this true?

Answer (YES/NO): NO